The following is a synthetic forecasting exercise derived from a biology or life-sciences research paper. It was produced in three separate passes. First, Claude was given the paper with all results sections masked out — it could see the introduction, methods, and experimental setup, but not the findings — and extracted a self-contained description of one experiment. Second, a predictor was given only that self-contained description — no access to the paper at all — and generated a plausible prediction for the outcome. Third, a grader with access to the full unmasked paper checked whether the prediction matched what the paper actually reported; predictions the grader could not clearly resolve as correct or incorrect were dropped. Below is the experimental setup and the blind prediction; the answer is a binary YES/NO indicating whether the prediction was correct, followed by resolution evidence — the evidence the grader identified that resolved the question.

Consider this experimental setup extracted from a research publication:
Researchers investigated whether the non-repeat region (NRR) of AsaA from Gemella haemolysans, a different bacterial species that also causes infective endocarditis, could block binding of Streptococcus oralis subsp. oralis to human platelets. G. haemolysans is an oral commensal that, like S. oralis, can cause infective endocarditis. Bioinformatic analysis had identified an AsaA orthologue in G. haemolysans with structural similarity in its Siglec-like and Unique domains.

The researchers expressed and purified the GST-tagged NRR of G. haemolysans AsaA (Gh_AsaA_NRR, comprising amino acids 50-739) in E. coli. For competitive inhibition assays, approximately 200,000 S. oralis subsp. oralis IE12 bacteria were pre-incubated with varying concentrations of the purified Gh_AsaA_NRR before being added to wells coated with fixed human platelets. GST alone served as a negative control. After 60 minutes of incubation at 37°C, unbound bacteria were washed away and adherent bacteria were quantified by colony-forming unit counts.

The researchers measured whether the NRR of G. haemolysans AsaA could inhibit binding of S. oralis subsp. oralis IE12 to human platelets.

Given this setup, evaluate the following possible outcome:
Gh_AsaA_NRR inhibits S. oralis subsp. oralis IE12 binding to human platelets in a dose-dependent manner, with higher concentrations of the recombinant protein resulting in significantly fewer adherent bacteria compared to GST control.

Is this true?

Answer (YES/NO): NO